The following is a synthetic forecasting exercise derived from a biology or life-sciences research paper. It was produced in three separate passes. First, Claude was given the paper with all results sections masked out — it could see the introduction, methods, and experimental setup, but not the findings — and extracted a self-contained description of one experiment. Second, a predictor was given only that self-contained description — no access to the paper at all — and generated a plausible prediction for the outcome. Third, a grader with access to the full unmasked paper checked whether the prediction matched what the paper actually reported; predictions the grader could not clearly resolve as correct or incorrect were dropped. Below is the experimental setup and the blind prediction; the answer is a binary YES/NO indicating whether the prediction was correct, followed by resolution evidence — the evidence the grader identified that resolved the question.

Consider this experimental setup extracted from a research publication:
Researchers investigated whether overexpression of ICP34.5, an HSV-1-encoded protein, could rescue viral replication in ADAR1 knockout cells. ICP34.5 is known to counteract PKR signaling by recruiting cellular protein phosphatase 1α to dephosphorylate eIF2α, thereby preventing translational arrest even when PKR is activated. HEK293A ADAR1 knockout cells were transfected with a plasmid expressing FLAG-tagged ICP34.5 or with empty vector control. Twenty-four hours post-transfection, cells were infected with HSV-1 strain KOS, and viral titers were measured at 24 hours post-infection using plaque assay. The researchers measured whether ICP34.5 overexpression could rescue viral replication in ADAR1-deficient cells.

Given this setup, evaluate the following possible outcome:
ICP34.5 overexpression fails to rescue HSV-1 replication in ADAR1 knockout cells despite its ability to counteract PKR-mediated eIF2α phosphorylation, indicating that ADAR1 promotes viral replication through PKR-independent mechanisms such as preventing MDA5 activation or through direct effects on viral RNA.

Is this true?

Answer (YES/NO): NO